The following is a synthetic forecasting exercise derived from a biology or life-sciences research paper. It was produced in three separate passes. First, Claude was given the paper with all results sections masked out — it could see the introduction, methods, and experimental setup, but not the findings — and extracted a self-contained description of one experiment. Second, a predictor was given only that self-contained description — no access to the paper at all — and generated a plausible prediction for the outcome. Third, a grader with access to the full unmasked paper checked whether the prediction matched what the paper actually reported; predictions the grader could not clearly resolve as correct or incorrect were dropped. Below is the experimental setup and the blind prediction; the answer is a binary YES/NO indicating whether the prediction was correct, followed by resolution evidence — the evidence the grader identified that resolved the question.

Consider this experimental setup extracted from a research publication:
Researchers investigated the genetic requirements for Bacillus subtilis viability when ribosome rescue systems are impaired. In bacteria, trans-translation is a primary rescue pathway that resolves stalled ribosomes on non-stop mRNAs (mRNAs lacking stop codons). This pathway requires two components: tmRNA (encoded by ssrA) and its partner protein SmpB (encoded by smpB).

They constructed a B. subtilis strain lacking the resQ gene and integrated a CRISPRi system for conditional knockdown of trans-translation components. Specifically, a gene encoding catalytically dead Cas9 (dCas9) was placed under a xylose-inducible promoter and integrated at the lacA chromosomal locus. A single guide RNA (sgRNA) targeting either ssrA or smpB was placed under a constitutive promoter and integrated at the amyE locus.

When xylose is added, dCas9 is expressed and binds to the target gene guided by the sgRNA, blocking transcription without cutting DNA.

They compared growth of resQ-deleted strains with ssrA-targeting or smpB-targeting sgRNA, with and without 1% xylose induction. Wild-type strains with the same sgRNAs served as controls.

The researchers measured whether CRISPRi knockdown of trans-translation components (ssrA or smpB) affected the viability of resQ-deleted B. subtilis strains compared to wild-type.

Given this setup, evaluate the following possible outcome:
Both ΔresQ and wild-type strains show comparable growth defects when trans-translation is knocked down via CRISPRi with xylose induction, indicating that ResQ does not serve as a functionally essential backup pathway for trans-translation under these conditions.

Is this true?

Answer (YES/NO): NO